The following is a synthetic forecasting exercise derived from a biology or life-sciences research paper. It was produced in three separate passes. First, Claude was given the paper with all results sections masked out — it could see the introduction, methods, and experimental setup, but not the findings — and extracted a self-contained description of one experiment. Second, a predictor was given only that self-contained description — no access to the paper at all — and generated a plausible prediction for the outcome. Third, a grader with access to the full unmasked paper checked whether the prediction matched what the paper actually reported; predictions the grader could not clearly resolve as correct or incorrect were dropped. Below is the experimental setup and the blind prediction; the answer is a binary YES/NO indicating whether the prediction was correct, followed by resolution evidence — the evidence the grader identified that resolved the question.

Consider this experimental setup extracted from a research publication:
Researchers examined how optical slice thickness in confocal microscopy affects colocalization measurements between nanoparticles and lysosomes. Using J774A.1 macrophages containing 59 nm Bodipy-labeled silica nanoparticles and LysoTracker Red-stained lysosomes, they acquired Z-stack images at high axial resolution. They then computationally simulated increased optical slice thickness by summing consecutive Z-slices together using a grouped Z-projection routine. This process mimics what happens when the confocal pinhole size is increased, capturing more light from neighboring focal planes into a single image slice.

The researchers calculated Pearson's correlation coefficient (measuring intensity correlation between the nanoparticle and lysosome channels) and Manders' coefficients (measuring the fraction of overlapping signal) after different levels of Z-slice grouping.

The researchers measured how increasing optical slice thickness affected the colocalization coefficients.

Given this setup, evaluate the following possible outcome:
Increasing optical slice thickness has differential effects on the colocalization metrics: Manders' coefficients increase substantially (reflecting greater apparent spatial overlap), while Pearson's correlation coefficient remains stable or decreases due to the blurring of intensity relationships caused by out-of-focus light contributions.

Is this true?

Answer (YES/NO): NO